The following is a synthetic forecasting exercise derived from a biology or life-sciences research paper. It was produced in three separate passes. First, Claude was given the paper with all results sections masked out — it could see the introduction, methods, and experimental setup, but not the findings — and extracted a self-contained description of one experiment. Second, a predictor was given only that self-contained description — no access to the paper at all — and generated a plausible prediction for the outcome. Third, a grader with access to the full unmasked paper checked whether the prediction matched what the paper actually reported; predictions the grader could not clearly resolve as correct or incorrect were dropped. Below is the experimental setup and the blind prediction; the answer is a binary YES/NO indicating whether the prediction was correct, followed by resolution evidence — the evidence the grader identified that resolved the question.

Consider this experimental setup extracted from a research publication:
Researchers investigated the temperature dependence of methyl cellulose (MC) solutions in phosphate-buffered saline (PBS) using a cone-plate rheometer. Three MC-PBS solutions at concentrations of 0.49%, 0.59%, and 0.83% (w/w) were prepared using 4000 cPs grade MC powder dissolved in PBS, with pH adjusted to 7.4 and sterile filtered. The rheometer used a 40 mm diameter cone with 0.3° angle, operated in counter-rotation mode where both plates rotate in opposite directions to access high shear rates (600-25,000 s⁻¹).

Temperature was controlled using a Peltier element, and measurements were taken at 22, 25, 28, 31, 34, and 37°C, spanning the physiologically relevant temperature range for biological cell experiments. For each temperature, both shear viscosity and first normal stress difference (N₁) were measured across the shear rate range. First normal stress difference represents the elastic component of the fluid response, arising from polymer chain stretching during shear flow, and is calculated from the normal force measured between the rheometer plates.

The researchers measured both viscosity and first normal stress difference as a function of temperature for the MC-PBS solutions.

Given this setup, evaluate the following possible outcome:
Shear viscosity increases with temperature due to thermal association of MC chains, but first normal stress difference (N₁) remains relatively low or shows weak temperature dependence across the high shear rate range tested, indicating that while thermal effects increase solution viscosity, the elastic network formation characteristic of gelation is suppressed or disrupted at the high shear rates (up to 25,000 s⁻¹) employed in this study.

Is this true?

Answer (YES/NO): NO